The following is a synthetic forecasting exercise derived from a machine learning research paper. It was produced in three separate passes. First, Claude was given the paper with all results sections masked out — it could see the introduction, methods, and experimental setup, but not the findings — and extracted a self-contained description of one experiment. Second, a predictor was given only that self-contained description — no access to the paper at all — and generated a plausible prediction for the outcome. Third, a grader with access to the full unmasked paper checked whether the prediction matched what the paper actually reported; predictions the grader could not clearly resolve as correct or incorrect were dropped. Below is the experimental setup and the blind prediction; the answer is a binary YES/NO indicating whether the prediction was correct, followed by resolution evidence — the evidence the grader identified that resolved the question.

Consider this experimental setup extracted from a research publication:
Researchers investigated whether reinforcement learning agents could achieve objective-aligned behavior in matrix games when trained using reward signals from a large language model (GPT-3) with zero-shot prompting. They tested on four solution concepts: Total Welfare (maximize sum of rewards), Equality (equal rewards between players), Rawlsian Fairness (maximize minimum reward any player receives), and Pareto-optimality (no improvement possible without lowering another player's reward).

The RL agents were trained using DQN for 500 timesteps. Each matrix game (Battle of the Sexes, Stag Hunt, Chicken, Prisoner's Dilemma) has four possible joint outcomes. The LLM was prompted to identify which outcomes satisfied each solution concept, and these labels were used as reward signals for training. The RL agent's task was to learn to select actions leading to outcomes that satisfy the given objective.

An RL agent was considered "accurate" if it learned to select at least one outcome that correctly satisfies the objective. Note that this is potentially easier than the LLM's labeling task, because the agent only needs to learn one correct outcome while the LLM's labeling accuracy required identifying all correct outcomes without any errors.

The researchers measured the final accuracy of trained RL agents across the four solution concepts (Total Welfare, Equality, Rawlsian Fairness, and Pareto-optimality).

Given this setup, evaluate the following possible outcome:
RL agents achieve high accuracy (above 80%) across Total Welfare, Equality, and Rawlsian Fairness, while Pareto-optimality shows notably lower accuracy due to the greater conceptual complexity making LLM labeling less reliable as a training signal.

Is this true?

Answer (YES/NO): NO